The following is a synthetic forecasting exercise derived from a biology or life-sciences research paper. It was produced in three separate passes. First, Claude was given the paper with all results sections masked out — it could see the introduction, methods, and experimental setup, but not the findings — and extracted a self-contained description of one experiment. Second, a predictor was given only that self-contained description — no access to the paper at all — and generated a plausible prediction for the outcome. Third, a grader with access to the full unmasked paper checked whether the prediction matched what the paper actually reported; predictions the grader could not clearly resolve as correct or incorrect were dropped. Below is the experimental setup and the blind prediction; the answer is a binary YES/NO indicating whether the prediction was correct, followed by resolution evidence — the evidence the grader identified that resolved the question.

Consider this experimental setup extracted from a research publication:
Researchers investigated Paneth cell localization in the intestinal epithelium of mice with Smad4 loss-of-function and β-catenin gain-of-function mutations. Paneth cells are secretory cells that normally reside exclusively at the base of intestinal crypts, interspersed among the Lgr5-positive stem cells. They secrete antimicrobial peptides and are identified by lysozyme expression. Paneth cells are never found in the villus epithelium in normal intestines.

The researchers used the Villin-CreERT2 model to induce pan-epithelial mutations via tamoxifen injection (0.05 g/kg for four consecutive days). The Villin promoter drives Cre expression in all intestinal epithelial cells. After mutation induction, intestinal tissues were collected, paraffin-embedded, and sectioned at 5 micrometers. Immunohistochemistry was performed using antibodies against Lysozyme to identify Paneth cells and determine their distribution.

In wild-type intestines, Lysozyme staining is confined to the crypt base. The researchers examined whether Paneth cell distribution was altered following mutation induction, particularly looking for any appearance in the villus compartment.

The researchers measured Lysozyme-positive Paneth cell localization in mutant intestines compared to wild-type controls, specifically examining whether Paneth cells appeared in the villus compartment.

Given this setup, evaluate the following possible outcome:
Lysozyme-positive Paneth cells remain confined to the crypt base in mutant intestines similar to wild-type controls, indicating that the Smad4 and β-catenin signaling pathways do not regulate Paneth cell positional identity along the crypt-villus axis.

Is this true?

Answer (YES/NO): YES